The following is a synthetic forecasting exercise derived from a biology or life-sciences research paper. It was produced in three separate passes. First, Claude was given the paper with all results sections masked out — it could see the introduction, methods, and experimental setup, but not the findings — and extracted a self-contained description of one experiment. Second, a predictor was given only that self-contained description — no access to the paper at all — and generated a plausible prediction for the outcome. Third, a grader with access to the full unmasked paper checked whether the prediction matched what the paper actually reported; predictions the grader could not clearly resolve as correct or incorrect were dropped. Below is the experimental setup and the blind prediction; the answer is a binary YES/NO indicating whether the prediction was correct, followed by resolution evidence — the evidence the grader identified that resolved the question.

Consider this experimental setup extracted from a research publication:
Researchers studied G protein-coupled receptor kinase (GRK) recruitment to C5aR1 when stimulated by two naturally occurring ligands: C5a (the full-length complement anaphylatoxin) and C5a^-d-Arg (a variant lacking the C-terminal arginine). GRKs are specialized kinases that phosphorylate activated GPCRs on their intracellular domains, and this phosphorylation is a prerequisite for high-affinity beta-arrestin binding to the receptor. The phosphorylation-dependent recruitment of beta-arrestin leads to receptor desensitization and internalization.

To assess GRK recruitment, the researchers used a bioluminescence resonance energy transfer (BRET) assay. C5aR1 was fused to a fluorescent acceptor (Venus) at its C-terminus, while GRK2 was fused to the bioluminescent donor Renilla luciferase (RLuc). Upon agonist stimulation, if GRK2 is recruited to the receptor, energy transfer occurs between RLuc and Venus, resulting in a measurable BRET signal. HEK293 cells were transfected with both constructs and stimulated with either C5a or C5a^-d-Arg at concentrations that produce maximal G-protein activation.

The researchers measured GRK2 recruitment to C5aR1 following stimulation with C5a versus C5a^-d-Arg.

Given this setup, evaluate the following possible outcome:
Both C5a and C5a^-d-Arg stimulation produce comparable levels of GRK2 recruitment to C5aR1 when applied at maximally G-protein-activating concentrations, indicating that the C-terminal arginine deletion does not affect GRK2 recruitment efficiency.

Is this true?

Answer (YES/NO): NO